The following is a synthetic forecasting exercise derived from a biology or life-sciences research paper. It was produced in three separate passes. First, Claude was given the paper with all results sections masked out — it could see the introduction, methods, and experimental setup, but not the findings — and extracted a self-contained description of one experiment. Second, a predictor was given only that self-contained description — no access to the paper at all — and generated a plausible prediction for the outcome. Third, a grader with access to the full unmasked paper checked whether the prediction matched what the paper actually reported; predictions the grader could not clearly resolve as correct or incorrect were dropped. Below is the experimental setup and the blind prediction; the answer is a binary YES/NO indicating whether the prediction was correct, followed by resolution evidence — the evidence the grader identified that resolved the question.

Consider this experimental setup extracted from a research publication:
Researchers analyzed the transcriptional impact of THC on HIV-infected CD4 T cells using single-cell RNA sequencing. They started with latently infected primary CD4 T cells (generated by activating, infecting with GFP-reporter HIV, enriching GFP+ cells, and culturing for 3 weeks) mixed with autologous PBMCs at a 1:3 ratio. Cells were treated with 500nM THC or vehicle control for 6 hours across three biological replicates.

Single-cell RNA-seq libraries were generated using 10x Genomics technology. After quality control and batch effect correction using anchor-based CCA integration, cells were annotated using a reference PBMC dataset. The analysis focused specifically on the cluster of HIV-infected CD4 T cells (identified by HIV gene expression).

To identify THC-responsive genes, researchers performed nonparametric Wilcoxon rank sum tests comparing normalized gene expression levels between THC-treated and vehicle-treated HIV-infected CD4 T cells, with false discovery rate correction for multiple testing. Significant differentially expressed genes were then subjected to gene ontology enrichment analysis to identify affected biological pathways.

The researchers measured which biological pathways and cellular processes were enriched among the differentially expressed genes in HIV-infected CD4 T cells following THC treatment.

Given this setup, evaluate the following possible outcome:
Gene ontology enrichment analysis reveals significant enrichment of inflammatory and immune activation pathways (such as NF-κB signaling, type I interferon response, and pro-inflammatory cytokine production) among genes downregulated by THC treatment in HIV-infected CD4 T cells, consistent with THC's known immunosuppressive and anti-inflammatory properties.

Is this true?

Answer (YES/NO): NO